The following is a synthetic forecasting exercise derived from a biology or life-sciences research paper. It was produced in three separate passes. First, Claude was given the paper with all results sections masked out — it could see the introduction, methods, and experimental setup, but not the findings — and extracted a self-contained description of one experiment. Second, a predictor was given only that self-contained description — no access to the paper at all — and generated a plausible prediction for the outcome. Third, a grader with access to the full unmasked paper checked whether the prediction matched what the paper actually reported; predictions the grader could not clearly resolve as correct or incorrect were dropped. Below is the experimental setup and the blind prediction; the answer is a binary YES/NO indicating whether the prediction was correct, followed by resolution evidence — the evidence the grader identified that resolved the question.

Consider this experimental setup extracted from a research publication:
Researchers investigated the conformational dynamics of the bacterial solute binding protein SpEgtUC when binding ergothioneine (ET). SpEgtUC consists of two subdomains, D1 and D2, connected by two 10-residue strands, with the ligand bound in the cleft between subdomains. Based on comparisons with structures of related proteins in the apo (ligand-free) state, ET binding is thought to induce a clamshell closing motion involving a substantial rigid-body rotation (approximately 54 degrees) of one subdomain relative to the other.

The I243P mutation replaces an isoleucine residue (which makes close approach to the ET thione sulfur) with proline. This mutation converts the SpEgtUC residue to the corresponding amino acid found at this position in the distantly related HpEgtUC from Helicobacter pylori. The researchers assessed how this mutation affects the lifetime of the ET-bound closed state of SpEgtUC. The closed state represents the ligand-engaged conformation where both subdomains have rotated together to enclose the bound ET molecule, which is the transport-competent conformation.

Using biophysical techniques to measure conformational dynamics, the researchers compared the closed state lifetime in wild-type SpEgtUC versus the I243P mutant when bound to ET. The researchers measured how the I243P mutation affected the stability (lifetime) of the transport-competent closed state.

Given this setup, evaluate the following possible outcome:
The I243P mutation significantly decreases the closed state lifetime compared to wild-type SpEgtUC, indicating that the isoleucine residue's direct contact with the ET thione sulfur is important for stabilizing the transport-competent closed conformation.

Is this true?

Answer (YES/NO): YES